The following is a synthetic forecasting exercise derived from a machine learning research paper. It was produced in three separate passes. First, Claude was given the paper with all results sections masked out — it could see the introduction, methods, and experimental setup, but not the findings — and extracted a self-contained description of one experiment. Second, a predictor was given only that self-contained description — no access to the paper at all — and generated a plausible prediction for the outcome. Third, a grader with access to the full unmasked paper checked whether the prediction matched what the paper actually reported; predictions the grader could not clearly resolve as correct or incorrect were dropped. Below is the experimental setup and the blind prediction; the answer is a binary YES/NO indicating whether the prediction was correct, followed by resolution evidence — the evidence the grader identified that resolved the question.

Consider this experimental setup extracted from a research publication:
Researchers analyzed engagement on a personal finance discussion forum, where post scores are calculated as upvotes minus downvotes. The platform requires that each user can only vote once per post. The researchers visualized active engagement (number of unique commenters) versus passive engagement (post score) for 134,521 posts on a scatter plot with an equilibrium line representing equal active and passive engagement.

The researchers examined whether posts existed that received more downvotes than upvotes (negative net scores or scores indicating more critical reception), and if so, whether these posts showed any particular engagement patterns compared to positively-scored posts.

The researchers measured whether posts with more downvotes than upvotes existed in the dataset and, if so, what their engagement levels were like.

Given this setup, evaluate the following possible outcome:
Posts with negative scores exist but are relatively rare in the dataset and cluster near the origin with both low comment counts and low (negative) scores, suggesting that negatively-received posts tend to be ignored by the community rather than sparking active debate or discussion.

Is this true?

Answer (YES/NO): NO